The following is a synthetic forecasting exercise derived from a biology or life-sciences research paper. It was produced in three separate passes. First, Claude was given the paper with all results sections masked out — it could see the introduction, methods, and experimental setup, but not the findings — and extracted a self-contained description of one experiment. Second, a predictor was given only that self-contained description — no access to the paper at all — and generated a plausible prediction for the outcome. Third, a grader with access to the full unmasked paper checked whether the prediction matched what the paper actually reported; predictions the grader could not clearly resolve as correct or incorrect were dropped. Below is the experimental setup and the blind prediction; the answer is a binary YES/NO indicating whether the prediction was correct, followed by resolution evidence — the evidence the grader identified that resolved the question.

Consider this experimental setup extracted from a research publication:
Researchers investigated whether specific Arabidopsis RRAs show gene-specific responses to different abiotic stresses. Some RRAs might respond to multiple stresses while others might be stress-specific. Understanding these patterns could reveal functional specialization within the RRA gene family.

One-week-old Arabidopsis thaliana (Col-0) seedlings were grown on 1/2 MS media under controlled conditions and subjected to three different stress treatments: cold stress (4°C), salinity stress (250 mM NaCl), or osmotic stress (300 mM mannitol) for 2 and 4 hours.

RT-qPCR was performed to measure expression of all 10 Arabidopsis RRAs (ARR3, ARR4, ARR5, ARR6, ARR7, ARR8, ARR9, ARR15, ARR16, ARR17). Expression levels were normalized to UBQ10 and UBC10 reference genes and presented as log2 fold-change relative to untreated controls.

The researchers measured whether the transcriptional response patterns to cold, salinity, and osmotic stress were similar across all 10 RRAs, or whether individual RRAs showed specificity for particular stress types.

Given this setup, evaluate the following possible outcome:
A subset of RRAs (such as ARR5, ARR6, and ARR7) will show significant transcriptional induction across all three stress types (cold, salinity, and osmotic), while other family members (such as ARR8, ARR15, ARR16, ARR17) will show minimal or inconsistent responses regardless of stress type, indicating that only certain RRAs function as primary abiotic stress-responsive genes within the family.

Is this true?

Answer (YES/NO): NO